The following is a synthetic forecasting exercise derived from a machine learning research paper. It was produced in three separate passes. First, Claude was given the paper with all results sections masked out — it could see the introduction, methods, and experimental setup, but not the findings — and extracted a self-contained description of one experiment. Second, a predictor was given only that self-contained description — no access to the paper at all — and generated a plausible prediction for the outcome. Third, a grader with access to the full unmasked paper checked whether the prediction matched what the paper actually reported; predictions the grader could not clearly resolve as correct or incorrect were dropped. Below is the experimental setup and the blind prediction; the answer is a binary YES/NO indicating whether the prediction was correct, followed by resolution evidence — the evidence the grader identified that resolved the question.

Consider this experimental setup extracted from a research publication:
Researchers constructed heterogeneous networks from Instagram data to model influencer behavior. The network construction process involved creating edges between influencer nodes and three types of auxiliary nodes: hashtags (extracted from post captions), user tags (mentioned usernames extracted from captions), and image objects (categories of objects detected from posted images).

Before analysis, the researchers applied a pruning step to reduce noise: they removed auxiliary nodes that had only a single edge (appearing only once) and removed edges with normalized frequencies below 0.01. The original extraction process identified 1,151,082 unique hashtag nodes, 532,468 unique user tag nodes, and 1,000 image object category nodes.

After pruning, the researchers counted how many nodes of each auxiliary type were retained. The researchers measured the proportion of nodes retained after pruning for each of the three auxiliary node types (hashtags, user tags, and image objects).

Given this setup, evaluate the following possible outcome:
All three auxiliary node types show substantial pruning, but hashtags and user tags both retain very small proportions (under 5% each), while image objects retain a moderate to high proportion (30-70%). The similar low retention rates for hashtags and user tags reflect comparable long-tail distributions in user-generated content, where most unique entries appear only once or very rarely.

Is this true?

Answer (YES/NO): NO